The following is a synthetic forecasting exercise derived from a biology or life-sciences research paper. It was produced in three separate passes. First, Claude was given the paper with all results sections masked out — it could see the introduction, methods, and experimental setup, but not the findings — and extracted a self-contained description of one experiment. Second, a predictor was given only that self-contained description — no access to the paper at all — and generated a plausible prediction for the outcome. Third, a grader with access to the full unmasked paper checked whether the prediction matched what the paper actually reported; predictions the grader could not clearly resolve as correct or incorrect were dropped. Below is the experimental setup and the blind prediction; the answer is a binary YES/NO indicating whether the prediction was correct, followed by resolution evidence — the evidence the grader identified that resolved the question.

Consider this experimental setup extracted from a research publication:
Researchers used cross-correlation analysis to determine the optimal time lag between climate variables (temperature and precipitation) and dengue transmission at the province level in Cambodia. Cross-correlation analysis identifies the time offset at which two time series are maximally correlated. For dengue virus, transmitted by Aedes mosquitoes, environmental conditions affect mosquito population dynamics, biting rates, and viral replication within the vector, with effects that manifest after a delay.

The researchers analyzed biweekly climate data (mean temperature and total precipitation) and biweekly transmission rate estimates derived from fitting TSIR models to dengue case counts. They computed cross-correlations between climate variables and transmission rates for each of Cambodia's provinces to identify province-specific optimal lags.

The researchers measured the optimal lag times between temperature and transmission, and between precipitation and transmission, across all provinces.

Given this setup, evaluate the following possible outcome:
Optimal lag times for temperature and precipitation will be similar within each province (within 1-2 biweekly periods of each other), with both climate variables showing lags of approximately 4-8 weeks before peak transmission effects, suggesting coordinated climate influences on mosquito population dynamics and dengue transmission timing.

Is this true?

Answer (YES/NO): NO